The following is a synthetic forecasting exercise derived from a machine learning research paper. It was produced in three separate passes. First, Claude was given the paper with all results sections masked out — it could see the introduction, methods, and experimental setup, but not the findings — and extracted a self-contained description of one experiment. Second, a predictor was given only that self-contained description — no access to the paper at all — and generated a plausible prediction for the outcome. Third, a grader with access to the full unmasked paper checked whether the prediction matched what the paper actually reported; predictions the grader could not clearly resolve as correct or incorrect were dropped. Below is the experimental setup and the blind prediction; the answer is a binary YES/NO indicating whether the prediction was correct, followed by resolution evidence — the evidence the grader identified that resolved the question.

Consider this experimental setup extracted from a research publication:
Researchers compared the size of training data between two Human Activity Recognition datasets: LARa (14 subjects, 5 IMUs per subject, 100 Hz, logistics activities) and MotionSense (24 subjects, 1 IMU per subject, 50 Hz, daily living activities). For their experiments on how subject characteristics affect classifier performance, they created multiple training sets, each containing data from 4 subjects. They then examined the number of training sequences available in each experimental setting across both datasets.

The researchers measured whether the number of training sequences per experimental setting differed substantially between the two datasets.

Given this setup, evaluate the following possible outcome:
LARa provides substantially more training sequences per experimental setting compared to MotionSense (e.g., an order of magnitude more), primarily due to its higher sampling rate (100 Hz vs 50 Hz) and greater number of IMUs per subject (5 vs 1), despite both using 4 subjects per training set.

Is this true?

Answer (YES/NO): NO